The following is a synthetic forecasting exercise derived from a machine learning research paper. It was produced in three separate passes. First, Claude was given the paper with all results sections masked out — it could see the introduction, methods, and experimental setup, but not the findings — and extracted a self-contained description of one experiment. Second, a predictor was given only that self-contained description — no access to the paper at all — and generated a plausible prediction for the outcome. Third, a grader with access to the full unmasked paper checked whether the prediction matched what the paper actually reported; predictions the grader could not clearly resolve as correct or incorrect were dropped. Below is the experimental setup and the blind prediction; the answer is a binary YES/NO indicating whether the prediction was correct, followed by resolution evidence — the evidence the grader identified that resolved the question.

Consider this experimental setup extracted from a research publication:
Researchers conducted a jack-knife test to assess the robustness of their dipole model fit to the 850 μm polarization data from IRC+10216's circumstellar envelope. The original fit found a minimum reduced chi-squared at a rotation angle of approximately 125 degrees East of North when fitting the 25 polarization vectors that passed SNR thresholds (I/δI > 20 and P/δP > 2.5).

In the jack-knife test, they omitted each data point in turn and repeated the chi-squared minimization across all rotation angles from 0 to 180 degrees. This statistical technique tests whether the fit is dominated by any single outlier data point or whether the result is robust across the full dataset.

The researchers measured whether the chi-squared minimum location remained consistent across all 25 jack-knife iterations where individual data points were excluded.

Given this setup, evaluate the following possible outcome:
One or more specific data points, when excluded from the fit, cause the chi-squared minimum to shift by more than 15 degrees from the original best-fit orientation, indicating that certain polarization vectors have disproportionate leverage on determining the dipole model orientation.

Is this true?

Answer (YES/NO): NO